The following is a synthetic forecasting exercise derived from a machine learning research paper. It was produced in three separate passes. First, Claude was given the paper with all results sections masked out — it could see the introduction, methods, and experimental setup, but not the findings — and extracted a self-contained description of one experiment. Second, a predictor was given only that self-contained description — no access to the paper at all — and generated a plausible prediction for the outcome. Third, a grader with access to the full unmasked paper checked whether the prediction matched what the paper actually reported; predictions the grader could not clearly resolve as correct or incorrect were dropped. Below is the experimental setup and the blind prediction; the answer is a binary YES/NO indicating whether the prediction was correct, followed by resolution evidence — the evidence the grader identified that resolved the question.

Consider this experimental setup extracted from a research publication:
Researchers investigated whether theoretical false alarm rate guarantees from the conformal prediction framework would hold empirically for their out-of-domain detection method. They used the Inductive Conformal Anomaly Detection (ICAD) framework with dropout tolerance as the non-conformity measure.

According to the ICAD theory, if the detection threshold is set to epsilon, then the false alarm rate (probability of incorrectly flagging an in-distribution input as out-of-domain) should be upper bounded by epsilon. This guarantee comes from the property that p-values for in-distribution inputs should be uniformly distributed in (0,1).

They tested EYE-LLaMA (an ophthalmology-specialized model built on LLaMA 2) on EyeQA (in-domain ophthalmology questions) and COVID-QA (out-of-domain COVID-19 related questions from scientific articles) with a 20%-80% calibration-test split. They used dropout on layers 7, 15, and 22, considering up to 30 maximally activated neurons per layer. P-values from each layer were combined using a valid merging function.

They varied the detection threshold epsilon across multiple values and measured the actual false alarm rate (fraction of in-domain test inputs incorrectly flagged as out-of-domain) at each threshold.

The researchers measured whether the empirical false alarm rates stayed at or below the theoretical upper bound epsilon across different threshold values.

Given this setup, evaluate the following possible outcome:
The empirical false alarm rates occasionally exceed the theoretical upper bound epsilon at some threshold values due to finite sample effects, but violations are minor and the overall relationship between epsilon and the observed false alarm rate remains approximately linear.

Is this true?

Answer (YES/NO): NO